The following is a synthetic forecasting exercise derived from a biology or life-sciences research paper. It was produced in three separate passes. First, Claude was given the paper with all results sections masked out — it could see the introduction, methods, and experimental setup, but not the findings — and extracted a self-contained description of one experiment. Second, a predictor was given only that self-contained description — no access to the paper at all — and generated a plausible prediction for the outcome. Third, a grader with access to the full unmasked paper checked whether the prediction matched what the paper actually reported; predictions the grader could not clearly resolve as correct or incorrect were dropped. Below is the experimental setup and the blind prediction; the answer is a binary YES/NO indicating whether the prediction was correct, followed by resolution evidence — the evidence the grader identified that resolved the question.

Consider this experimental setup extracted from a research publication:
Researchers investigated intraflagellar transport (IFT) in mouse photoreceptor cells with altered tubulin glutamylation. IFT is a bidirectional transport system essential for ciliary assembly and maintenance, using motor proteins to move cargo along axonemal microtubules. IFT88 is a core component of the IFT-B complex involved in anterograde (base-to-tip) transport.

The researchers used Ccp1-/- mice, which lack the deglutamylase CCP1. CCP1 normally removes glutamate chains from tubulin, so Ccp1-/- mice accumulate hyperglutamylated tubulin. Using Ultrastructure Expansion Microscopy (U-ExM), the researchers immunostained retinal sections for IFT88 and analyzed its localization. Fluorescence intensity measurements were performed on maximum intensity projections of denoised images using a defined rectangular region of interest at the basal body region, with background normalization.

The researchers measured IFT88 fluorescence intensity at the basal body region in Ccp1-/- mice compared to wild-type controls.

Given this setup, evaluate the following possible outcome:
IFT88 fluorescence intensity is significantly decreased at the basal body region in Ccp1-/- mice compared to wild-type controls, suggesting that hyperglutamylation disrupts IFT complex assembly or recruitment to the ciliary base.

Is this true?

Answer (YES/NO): NO